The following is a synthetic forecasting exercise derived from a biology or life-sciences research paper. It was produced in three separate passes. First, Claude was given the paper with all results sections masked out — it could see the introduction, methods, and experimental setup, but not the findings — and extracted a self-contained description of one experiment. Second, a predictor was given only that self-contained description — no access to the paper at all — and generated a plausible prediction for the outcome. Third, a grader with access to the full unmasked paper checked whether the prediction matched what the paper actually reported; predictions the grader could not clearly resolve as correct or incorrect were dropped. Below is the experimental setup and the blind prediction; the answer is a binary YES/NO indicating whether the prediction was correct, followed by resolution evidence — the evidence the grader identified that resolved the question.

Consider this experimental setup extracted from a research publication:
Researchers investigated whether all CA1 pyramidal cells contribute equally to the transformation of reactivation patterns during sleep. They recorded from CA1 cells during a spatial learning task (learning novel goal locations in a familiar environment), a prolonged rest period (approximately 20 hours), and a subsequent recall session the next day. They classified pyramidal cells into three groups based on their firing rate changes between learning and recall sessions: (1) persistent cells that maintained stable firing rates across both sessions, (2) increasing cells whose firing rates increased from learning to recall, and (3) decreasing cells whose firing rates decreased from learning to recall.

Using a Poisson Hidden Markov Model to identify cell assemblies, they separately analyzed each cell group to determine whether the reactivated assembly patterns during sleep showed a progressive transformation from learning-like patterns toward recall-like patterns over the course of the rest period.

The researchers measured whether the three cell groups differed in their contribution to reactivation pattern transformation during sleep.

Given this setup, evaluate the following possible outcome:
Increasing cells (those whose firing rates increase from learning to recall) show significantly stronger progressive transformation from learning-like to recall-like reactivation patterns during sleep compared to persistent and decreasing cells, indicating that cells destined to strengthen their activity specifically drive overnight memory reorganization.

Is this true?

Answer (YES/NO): NO